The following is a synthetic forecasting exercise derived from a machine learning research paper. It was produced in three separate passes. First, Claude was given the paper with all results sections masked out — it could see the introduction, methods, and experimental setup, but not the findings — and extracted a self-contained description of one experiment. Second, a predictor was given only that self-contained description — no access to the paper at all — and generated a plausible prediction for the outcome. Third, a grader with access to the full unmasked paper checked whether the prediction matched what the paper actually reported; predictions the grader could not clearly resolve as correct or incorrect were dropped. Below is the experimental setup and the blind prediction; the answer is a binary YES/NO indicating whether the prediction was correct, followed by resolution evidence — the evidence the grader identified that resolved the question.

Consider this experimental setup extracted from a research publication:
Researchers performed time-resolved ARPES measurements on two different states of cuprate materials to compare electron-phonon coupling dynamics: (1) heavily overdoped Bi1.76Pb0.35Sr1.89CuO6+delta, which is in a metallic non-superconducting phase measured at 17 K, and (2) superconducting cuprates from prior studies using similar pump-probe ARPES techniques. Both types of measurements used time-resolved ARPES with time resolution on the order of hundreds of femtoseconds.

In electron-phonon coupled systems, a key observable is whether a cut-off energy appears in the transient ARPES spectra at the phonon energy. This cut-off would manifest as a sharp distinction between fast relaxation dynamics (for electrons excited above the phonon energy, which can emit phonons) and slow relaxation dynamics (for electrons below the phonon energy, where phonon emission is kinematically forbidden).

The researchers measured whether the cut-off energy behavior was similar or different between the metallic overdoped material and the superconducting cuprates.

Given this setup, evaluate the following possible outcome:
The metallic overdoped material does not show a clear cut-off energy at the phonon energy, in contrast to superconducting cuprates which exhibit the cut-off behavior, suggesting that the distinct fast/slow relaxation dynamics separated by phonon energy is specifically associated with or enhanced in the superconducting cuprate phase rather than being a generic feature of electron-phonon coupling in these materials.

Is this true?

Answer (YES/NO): YES